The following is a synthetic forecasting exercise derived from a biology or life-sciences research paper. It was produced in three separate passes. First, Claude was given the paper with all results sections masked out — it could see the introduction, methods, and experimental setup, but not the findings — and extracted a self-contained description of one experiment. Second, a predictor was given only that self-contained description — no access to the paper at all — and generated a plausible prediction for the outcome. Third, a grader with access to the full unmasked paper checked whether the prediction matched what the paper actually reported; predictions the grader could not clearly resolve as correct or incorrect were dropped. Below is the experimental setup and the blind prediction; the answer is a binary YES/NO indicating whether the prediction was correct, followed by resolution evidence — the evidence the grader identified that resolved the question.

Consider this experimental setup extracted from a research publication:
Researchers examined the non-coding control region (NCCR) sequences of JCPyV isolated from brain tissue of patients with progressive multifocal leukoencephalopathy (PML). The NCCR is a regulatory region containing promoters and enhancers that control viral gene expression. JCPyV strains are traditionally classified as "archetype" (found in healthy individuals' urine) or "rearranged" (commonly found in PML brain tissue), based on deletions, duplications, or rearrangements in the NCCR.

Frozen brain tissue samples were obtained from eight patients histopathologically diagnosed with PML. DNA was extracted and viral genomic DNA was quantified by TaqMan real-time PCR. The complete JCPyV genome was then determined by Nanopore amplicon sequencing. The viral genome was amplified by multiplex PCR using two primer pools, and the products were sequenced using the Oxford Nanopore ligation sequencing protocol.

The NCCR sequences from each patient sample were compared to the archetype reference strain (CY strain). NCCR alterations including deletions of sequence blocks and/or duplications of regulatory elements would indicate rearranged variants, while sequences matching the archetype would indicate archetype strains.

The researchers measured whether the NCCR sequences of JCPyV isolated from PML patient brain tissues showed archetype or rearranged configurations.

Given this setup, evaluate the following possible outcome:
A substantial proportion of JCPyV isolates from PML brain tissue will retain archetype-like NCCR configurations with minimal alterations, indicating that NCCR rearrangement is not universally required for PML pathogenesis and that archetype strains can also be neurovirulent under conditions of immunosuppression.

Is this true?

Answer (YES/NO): NO